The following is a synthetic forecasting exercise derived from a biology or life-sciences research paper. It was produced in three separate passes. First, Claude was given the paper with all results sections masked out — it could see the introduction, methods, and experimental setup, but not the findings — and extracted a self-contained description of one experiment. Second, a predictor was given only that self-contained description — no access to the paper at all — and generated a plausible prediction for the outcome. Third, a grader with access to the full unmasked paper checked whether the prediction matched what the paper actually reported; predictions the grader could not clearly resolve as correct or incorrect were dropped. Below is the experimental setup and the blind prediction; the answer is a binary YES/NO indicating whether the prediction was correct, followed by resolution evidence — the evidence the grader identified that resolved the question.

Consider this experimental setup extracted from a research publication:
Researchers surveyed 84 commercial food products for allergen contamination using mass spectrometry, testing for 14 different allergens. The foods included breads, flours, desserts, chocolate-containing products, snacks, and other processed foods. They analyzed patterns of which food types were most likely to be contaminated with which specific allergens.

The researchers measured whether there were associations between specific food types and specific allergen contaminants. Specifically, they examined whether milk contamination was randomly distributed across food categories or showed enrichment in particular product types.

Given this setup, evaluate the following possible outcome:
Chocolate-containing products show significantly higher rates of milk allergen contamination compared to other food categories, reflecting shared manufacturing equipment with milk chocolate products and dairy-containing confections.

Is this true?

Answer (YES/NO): YES